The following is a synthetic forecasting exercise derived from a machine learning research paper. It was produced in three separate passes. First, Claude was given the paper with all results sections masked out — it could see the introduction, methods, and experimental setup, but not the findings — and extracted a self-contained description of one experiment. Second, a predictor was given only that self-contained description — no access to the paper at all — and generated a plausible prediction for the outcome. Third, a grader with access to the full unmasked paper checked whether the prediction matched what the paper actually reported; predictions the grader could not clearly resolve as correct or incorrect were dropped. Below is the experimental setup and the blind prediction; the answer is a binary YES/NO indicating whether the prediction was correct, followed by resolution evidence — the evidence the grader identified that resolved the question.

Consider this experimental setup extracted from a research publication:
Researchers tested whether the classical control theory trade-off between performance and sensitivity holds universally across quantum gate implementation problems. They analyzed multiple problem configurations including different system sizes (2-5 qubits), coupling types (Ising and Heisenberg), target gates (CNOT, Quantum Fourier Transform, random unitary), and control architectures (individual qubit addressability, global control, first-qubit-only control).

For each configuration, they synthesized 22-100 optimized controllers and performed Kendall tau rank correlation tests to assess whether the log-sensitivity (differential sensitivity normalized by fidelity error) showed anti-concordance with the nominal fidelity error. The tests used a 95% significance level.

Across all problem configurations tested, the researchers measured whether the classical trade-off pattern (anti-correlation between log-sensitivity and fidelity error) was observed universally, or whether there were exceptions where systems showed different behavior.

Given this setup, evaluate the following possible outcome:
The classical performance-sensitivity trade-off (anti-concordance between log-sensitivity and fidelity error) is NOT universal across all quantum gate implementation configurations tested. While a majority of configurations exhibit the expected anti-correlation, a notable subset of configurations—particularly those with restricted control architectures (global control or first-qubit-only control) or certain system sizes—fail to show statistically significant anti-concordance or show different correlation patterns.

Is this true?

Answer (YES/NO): NO